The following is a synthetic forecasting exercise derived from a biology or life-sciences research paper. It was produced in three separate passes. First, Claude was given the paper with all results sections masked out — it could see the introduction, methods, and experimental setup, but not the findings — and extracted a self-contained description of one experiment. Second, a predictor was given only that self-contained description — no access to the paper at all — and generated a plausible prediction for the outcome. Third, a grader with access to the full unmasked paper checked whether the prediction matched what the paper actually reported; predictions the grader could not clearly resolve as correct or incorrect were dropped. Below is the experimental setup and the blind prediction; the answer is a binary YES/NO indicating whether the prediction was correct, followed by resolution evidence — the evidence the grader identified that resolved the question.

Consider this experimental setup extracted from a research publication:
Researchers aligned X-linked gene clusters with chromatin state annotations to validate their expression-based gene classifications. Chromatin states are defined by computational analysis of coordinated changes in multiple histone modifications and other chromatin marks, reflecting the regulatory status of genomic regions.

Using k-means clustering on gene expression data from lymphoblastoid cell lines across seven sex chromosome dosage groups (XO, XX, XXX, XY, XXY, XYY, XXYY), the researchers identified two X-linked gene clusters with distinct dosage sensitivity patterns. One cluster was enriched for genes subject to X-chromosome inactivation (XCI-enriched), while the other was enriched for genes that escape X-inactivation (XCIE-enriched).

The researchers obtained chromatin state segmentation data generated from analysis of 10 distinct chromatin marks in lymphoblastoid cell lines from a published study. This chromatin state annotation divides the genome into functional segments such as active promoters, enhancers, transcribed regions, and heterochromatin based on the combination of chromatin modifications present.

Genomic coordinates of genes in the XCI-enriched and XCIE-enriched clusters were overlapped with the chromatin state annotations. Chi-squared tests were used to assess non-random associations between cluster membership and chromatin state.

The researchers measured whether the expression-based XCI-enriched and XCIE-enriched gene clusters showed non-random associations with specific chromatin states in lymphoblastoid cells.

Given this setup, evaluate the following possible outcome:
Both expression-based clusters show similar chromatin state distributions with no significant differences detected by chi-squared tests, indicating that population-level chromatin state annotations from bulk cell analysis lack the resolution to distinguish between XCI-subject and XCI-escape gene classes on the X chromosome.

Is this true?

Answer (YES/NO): NO